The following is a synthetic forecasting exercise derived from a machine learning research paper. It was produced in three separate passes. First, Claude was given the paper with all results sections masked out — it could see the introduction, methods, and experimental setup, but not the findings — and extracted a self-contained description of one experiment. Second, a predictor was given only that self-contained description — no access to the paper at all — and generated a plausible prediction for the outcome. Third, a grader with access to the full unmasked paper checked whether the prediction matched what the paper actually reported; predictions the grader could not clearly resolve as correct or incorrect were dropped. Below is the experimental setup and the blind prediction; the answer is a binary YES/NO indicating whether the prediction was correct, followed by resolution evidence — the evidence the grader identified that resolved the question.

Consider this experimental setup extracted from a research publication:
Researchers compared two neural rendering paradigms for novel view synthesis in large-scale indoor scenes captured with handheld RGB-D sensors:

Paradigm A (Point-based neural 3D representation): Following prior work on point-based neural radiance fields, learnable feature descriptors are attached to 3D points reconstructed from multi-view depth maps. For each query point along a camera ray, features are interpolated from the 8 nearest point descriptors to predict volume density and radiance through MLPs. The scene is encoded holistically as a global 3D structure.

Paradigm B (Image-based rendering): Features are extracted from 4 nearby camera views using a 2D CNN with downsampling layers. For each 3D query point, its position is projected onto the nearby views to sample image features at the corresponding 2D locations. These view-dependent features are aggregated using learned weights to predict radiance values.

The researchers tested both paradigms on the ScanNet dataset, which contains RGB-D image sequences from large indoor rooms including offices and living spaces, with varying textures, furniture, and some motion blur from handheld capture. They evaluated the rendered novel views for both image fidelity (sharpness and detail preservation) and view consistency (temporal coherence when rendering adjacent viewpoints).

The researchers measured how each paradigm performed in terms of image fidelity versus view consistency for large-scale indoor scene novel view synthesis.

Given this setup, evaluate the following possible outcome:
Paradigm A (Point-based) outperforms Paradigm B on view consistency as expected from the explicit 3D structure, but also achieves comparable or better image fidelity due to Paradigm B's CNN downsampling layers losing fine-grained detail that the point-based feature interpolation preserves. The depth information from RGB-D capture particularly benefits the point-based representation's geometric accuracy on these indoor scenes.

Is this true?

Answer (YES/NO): NO